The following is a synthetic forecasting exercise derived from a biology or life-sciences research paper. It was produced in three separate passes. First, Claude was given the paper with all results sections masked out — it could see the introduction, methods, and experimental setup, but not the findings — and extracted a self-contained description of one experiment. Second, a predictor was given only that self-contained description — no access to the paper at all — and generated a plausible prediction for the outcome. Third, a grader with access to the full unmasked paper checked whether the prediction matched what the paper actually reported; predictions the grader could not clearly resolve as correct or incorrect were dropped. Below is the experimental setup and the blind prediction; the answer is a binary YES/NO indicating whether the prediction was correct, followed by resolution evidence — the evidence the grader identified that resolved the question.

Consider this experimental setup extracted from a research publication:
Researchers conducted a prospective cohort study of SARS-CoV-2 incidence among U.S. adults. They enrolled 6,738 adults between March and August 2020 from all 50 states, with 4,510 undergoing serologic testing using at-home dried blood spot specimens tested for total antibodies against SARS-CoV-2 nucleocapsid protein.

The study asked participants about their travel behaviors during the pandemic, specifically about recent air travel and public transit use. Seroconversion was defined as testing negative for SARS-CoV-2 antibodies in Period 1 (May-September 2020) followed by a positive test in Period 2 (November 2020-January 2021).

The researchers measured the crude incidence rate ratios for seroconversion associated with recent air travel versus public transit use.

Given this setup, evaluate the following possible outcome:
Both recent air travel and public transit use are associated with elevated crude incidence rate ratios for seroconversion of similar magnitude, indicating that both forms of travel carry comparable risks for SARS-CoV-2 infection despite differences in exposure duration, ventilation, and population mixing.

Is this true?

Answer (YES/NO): NO